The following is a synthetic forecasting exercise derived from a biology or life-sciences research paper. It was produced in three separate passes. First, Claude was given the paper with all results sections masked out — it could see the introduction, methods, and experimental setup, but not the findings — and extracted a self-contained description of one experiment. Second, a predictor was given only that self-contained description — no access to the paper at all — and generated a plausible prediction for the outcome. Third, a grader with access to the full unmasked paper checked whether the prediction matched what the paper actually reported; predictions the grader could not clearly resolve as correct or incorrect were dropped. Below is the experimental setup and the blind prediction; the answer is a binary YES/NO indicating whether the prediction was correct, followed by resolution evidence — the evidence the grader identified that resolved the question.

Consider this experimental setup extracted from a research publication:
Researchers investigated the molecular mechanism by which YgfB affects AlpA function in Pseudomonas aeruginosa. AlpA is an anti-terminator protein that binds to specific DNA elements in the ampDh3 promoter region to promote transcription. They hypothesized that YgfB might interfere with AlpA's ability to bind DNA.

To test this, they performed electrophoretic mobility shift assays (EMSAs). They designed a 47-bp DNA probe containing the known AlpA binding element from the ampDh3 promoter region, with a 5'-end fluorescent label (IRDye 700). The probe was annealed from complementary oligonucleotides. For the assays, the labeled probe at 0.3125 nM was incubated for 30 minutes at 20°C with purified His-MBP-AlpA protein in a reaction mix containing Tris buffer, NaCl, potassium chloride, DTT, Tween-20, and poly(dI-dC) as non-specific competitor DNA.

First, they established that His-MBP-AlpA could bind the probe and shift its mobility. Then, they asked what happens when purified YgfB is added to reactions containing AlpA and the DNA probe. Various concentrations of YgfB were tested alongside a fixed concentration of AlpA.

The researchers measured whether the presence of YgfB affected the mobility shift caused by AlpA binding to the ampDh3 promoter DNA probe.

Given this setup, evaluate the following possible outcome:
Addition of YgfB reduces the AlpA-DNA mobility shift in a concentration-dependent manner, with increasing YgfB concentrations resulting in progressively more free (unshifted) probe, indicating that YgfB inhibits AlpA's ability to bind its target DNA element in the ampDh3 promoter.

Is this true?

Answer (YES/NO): NO